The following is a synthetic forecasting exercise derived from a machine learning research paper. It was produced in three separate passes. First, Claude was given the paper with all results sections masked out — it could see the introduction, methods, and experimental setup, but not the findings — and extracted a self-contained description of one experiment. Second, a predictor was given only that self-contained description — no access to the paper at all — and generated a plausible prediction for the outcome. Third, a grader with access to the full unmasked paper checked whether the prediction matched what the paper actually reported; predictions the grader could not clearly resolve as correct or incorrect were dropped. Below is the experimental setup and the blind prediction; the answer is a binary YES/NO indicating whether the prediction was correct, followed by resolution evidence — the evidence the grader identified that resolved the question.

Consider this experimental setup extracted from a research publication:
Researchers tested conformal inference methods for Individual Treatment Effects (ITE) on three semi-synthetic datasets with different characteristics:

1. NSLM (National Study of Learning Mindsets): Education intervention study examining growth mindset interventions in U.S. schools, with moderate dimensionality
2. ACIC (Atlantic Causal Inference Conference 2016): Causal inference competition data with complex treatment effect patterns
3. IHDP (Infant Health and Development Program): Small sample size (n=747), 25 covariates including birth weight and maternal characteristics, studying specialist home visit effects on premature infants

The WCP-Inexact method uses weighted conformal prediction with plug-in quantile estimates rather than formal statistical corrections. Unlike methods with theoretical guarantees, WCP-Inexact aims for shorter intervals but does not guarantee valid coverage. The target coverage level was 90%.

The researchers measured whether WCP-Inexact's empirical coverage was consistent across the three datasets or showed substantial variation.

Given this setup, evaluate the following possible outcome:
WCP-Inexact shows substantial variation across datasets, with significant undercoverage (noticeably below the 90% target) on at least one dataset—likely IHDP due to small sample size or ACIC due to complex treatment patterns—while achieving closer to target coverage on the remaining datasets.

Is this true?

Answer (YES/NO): YES